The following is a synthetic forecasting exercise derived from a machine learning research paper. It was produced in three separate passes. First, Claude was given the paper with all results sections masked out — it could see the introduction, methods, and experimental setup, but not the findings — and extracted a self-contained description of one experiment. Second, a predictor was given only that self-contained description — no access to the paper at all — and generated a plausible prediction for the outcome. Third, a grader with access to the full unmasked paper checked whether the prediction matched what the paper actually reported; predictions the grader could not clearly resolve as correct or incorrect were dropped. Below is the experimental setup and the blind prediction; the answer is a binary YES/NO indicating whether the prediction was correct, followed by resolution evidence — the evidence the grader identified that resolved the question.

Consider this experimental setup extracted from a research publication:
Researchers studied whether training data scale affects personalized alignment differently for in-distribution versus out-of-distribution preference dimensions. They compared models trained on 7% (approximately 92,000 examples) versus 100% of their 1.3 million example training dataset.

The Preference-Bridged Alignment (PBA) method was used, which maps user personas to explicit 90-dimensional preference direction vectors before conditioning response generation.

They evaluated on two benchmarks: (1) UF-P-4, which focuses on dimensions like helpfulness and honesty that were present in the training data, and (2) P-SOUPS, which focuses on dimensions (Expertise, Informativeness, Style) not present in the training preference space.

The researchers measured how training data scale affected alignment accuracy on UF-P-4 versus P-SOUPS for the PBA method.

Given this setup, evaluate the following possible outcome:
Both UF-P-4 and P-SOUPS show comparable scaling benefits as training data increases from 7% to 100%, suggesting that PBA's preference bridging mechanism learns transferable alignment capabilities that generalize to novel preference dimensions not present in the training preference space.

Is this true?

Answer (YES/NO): NO